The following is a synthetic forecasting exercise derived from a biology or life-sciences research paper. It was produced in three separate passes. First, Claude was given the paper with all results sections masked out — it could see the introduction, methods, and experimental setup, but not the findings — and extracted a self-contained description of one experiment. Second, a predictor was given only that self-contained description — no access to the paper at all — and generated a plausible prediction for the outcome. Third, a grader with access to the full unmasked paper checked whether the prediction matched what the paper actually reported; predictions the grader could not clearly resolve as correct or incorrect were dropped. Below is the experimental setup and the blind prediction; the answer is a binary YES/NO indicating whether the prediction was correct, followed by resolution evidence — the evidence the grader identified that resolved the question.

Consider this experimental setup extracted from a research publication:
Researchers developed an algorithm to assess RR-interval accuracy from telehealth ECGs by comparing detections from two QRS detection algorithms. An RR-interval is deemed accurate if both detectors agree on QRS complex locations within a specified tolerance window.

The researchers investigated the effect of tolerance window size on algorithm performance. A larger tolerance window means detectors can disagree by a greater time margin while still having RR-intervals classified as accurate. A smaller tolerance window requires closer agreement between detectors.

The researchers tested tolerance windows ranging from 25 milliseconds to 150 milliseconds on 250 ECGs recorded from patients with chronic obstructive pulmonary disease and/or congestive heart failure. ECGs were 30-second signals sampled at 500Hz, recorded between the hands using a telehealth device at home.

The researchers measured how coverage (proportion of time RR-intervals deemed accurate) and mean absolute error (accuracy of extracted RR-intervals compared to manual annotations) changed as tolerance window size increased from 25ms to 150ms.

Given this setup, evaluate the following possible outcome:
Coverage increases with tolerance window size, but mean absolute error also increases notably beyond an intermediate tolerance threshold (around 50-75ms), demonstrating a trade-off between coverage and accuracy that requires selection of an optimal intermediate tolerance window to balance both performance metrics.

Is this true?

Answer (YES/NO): YES